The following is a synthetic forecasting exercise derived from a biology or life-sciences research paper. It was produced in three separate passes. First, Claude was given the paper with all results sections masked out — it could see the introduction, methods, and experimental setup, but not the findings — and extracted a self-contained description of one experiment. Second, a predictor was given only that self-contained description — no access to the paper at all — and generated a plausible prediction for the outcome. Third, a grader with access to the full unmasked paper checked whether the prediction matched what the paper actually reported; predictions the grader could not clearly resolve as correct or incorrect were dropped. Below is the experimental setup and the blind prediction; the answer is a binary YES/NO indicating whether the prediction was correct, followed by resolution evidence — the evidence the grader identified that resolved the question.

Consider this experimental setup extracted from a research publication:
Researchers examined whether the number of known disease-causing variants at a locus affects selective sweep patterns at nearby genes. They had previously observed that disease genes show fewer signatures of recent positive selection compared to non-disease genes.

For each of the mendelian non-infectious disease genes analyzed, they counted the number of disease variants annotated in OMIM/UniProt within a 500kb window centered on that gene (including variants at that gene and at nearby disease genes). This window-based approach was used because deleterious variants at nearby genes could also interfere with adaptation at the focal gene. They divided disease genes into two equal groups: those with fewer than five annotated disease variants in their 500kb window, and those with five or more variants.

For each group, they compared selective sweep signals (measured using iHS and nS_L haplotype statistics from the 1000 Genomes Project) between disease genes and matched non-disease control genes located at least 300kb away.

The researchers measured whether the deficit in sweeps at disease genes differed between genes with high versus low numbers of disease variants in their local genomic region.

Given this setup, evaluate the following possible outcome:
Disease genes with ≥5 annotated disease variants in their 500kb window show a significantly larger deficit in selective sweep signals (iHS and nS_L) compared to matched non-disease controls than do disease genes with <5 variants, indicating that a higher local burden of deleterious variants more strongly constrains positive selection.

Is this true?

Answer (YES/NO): YES